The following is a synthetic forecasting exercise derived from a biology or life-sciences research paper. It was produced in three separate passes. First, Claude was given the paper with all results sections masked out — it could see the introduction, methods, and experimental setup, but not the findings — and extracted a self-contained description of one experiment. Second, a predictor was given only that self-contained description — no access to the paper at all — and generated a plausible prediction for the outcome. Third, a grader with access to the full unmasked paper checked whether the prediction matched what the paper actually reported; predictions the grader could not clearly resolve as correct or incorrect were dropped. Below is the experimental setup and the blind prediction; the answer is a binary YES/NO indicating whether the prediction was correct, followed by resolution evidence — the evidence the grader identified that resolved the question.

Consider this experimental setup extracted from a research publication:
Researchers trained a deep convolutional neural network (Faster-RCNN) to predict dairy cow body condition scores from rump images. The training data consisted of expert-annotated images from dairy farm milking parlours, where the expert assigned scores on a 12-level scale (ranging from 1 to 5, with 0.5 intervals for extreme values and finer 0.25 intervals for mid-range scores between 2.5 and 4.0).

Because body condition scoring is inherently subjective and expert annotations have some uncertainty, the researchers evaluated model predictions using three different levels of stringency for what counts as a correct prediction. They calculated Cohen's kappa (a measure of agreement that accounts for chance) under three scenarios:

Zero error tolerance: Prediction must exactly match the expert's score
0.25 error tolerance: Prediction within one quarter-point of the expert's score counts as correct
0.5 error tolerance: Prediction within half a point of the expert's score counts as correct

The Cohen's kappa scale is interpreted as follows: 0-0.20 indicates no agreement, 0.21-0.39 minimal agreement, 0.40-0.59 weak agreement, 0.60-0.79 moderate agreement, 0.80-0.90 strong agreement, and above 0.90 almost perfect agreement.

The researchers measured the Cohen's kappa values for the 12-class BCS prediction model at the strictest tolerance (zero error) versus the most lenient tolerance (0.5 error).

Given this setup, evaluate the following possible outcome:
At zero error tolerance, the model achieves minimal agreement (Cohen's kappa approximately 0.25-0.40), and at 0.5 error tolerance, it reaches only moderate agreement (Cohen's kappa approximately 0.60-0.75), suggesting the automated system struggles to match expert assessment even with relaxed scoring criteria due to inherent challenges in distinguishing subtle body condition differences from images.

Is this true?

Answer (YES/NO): NO